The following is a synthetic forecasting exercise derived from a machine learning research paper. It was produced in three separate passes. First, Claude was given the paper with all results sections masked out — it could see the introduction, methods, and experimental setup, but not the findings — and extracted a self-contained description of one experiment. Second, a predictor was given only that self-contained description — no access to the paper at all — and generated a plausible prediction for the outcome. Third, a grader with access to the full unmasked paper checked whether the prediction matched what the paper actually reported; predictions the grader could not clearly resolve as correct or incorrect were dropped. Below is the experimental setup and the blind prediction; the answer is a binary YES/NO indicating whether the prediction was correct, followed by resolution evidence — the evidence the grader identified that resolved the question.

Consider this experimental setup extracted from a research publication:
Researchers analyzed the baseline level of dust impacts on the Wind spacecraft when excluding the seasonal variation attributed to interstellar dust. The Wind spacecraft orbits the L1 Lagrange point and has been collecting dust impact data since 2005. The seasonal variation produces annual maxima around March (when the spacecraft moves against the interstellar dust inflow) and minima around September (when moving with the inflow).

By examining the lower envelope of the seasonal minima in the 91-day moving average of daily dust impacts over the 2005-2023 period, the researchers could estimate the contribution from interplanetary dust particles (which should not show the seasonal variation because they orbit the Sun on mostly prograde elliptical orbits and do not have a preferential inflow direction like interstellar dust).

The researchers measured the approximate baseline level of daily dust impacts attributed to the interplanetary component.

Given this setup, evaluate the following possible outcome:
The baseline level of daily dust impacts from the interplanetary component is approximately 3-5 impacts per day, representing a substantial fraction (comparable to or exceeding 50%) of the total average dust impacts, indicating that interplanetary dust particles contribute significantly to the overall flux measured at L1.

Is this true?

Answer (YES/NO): NO